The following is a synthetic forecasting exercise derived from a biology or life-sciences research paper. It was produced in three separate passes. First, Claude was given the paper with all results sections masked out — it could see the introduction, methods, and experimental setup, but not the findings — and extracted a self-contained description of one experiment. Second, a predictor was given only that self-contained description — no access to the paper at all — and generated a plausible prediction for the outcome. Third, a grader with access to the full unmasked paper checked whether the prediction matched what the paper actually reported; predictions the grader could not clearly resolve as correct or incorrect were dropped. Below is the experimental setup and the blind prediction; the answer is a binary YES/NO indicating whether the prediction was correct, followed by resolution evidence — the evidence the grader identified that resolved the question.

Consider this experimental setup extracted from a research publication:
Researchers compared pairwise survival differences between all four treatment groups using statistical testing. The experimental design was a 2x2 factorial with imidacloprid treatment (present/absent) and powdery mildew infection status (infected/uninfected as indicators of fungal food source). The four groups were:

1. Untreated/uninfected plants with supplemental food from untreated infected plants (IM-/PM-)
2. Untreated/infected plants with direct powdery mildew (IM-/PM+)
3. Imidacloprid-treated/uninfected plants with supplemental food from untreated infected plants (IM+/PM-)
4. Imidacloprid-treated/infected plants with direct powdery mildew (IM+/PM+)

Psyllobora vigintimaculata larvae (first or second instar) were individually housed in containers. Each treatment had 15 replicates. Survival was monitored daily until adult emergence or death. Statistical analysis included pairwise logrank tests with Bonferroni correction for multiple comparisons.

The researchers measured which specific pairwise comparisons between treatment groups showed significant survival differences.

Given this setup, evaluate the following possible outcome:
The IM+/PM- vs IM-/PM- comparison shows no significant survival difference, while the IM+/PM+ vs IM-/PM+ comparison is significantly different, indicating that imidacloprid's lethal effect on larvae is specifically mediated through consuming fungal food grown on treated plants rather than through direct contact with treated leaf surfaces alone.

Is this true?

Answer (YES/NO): YES